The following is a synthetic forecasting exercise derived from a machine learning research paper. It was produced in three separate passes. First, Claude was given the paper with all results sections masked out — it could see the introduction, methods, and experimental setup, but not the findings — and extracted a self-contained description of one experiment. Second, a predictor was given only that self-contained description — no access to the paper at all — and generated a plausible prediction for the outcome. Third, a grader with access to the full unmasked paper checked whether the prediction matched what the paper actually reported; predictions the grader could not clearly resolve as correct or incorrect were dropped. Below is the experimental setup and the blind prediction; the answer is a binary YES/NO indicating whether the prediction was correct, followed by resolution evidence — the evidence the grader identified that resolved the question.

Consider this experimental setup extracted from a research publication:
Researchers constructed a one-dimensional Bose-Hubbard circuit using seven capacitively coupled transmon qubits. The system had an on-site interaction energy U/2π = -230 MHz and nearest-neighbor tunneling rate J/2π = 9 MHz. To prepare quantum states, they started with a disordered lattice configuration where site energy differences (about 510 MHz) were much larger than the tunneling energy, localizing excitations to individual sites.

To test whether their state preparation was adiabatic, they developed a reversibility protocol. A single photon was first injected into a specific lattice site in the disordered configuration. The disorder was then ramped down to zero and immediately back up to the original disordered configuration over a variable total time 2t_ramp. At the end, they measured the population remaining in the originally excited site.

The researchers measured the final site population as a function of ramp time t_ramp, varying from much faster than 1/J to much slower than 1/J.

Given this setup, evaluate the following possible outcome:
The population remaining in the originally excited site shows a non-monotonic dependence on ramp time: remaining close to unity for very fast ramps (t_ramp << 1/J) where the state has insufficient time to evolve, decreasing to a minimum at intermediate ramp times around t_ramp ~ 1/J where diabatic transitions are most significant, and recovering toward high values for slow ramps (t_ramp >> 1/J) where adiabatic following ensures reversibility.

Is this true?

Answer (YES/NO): YES